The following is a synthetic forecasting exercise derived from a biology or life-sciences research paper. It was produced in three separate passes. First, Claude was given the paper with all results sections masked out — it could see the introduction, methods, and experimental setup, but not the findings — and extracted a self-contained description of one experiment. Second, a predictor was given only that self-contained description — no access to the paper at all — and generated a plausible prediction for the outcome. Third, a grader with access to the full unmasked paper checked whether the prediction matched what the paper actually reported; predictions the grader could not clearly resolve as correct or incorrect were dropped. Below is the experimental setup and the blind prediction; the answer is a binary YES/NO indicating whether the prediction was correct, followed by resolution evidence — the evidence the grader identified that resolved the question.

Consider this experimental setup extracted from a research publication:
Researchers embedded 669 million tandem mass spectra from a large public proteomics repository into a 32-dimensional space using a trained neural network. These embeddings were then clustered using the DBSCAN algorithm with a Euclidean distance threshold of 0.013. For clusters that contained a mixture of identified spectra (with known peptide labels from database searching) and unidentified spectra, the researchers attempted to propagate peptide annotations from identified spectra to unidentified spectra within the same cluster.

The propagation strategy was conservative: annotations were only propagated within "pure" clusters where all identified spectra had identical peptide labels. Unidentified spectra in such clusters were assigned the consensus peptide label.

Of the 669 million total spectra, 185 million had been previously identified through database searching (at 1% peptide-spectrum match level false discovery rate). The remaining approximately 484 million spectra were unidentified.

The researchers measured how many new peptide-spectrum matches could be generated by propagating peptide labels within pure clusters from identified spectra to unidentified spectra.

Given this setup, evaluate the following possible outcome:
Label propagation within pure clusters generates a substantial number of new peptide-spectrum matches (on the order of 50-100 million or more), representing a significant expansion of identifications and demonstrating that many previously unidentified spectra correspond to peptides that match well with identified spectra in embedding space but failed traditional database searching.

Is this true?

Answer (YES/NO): NO